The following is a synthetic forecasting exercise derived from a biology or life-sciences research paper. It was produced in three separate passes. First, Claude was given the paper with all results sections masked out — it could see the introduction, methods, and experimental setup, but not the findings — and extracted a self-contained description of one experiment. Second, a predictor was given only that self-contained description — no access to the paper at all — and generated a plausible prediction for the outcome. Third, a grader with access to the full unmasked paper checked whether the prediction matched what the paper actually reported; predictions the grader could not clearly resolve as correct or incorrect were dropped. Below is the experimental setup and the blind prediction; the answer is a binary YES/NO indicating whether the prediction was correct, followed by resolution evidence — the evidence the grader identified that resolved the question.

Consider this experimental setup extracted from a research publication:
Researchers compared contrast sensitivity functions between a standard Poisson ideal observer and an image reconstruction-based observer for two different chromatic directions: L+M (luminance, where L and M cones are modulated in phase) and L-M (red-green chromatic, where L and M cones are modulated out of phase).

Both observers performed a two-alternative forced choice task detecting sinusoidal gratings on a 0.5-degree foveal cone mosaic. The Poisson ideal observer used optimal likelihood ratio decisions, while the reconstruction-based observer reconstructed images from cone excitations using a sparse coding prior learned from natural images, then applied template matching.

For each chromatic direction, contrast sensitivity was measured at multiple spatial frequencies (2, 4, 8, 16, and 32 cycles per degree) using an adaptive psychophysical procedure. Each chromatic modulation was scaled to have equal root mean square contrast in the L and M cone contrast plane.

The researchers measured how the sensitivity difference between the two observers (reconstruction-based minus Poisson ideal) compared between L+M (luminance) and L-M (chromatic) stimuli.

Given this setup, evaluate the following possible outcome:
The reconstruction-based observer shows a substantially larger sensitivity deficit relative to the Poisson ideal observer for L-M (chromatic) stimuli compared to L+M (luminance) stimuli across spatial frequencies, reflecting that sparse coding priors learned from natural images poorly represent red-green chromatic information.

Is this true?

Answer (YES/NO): NO